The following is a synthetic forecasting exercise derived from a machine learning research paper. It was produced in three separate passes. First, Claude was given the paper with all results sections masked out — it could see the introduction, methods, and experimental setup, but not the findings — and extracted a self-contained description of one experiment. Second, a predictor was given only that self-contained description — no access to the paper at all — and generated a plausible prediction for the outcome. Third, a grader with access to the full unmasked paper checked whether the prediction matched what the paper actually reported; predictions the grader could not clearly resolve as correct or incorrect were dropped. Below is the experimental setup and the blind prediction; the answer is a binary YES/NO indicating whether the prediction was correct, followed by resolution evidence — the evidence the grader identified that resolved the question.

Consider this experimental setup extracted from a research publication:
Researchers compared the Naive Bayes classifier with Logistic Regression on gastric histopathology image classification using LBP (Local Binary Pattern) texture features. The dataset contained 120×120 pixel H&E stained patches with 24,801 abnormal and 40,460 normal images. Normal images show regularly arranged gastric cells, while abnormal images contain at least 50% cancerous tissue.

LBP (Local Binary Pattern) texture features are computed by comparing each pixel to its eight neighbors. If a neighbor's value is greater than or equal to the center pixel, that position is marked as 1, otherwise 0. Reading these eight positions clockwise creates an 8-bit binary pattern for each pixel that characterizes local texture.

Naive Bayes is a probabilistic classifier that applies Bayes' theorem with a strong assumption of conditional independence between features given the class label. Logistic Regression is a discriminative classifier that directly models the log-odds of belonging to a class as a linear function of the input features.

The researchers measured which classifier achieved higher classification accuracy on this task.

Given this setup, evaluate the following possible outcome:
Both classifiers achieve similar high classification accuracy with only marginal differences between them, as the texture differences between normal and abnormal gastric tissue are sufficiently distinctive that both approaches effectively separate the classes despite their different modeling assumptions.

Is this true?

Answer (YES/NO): NO